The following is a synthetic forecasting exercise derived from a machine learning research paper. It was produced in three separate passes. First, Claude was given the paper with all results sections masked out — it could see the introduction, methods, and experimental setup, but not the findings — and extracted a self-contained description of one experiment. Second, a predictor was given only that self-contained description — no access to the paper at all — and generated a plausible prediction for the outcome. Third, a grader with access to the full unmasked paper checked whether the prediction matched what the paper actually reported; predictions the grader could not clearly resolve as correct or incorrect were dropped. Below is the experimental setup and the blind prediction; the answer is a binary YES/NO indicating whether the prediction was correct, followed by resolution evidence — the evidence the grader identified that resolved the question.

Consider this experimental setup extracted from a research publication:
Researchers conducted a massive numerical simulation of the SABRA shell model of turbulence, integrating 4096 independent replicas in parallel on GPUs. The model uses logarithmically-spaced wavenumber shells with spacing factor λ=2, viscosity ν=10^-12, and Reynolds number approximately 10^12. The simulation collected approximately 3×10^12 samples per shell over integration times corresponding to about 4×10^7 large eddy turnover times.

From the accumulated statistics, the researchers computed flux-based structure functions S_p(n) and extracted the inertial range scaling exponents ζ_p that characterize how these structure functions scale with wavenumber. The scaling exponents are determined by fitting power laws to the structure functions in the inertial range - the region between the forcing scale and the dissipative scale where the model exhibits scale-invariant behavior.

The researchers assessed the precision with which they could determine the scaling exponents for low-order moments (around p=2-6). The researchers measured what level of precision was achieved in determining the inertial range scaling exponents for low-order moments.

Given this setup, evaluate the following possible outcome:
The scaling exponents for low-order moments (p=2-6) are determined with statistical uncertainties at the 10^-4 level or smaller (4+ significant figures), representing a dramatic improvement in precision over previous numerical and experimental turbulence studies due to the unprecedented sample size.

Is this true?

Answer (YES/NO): NO